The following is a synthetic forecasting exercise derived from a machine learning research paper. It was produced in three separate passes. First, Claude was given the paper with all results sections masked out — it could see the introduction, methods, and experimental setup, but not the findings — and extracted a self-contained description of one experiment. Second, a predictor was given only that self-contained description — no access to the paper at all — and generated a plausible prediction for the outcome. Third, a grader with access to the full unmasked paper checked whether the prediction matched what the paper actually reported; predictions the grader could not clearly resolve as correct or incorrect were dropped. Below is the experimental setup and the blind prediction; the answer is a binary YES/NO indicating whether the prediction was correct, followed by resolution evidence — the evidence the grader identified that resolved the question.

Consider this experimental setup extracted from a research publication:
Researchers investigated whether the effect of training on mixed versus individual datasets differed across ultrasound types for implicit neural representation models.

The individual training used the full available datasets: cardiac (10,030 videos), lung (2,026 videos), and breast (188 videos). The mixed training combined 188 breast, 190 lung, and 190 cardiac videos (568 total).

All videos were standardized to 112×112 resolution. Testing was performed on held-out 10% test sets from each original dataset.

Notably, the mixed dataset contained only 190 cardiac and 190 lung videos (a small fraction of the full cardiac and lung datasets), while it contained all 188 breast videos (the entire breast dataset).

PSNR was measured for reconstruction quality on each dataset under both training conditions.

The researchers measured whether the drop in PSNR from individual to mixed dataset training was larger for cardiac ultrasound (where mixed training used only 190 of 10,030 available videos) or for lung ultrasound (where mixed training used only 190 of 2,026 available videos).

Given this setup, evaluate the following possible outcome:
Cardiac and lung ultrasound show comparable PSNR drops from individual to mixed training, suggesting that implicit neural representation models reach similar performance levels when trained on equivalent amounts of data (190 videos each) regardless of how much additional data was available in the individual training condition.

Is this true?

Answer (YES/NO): NO